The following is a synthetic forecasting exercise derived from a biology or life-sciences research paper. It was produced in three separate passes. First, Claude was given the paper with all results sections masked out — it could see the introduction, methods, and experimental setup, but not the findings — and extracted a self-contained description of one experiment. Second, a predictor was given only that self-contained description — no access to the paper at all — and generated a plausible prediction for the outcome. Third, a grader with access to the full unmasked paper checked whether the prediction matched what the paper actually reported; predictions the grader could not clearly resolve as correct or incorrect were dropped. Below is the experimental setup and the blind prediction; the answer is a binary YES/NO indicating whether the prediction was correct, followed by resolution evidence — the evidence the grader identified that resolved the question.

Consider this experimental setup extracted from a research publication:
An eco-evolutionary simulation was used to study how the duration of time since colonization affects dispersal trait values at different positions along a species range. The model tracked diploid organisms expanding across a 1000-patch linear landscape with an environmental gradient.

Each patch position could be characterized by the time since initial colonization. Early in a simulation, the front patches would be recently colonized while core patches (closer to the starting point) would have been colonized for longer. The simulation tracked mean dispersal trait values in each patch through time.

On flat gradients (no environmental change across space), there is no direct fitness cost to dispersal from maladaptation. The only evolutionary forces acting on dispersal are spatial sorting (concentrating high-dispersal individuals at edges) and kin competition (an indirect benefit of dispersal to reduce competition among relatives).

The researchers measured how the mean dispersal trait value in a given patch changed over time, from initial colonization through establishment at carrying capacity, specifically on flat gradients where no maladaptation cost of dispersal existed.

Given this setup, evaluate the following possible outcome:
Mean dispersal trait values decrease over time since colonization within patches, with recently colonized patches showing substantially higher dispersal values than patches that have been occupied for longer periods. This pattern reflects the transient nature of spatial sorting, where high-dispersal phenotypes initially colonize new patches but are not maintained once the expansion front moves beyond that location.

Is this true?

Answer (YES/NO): NO